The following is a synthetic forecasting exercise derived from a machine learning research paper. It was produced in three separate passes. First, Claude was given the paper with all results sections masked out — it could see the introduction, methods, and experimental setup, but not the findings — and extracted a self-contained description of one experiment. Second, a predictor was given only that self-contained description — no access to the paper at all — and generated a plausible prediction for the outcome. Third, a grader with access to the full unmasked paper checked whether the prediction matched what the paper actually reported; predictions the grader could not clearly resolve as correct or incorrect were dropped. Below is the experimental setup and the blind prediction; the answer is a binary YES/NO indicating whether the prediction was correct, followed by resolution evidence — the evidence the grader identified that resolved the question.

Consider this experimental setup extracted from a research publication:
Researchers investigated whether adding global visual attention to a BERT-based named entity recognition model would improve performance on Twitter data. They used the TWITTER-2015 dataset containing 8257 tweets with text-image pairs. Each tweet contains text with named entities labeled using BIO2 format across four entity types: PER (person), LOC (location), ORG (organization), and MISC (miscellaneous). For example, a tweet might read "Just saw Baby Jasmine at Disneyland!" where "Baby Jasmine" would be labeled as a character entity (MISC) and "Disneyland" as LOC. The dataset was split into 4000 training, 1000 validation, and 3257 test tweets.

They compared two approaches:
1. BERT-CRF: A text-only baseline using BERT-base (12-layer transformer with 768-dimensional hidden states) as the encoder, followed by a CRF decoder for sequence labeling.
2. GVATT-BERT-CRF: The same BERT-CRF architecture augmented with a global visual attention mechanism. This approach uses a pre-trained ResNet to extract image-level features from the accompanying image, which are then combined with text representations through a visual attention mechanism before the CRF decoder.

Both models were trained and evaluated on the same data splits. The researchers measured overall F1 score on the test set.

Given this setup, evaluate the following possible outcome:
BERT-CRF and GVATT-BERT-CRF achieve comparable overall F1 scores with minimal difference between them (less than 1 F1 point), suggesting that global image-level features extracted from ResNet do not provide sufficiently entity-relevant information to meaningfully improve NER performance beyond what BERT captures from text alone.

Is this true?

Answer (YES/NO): YES